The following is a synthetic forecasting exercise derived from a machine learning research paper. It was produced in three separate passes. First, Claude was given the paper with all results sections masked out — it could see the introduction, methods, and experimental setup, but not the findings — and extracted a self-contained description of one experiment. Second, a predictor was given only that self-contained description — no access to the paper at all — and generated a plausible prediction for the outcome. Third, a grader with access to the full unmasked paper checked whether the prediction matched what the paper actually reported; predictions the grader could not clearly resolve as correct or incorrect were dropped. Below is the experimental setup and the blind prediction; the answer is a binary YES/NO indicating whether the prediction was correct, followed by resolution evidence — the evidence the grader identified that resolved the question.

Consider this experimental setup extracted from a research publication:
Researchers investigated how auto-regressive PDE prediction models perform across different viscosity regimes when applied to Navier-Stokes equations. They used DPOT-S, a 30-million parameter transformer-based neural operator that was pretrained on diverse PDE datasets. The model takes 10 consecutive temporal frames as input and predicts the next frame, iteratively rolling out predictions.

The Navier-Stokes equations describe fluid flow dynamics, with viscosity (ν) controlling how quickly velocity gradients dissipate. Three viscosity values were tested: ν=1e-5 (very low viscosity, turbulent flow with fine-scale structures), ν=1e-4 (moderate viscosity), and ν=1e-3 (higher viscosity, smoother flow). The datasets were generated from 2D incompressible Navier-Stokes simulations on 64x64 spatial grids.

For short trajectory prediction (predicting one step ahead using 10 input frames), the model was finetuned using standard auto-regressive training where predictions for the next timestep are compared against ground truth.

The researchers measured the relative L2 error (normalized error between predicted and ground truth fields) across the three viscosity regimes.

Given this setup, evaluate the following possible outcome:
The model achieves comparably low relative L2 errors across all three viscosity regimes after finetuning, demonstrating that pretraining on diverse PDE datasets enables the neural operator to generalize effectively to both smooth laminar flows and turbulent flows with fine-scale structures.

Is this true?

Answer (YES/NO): NO